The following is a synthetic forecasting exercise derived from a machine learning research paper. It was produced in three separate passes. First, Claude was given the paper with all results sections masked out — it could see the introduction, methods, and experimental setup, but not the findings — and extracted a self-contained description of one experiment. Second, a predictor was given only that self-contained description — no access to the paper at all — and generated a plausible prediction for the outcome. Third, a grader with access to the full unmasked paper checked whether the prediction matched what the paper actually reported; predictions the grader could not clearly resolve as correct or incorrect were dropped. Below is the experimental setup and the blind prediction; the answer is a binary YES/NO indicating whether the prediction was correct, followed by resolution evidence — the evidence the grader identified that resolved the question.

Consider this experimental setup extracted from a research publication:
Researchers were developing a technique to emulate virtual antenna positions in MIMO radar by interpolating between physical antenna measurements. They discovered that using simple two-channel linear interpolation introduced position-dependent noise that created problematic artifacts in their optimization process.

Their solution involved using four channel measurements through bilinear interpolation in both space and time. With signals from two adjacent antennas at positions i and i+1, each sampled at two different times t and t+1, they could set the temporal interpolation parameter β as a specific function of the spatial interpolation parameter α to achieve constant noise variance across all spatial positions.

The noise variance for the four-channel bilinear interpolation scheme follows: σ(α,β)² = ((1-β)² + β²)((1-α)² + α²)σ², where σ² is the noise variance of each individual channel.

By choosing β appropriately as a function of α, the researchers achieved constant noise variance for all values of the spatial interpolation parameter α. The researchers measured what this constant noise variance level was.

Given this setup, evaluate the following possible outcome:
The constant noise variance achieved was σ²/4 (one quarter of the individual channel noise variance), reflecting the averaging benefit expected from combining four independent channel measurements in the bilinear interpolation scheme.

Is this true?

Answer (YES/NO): NO